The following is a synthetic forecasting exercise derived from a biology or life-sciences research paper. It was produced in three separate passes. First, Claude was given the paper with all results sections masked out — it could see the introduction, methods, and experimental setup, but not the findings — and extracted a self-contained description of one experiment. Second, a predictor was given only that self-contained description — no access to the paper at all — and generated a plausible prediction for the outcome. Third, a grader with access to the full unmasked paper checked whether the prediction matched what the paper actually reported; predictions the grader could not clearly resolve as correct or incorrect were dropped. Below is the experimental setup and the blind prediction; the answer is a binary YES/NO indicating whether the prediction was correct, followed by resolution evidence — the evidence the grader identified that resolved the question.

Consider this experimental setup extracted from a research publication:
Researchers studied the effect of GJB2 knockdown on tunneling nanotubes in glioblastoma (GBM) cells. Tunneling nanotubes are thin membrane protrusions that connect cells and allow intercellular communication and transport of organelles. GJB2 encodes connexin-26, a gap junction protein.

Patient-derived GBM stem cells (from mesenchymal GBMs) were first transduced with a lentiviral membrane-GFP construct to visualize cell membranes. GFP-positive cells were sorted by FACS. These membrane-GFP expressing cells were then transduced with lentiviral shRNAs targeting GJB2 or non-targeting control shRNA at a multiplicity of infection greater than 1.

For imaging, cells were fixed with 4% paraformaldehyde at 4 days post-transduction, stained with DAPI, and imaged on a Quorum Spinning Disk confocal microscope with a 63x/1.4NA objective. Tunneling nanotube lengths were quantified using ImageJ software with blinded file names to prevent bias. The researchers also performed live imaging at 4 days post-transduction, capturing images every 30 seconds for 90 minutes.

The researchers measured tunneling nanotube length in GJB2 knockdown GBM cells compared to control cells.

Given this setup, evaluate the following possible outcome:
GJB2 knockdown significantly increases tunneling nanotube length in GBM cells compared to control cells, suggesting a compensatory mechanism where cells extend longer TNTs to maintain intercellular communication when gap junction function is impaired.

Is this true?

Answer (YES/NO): NO